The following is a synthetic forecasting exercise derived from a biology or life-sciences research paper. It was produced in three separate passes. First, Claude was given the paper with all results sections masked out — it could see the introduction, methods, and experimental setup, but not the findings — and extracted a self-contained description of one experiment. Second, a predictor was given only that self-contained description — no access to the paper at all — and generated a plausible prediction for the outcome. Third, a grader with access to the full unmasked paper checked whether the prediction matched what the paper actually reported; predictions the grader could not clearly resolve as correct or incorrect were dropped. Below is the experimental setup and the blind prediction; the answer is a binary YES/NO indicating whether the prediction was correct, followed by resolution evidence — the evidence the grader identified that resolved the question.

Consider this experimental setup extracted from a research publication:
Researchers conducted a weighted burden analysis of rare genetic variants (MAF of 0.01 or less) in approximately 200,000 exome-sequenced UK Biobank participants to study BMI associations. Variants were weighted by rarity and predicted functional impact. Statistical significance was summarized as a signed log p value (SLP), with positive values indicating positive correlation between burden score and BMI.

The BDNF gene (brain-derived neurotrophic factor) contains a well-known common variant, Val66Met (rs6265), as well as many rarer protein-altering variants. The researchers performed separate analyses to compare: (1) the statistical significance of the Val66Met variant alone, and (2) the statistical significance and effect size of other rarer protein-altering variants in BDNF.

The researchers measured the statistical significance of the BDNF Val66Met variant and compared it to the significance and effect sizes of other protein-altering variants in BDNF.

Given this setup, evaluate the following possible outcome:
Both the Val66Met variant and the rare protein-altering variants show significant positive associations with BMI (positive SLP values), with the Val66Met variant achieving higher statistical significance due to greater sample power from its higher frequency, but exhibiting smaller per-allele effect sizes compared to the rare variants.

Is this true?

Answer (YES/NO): NO